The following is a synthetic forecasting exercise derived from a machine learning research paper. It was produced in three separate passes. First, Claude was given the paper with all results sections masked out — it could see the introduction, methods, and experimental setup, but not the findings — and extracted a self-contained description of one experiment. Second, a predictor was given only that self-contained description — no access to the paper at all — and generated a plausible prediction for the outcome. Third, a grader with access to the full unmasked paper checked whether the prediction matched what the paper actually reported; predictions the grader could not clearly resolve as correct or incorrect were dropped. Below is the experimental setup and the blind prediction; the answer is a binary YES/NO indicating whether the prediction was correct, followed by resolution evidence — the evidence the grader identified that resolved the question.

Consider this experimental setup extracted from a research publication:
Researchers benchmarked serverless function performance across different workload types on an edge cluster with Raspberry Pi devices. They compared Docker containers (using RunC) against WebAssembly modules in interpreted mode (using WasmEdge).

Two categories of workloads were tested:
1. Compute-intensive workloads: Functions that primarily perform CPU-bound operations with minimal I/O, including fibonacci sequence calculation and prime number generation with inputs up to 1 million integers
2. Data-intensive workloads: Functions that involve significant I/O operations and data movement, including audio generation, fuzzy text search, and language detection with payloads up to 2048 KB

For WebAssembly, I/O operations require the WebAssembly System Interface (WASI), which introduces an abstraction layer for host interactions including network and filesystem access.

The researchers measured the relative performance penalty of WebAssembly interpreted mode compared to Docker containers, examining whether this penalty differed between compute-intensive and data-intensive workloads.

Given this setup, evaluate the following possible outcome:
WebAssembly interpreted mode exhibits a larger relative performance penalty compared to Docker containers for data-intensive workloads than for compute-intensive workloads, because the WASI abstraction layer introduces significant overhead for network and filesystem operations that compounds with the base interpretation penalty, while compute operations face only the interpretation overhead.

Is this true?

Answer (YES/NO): YES